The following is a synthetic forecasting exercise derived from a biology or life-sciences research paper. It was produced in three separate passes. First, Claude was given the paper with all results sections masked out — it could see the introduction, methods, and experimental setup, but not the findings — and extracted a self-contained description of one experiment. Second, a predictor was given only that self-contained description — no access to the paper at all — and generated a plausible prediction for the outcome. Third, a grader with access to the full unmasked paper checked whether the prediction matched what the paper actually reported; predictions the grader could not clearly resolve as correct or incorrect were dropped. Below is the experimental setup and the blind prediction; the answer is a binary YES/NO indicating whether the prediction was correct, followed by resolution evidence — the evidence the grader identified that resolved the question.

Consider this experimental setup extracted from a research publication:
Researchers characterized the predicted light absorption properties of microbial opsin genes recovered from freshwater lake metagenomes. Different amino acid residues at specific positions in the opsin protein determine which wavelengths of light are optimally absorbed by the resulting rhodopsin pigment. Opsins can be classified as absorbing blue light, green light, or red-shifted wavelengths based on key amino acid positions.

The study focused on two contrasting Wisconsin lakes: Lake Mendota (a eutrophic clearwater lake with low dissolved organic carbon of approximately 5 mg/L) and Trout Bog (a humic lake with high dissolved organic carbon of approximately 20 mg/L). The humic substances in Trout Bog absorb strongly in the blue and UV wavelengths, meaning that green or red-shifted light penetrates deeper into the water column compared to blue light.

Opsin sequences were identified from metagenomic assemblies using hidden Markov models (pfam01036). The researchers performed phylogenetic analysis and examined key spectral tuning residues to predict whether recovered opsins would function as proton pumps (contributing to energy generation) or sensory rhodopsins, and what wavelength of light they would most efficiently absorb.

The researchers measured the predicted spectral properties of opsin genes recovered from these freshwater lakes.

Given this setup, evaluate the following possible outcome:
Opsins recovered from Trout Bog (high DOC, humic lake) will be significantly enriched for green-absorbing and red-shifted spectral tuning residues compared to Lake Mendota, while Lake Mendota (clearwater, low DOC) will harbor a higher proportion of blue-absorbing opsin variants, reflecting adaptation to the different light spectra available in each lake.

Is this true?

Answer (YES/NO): NO